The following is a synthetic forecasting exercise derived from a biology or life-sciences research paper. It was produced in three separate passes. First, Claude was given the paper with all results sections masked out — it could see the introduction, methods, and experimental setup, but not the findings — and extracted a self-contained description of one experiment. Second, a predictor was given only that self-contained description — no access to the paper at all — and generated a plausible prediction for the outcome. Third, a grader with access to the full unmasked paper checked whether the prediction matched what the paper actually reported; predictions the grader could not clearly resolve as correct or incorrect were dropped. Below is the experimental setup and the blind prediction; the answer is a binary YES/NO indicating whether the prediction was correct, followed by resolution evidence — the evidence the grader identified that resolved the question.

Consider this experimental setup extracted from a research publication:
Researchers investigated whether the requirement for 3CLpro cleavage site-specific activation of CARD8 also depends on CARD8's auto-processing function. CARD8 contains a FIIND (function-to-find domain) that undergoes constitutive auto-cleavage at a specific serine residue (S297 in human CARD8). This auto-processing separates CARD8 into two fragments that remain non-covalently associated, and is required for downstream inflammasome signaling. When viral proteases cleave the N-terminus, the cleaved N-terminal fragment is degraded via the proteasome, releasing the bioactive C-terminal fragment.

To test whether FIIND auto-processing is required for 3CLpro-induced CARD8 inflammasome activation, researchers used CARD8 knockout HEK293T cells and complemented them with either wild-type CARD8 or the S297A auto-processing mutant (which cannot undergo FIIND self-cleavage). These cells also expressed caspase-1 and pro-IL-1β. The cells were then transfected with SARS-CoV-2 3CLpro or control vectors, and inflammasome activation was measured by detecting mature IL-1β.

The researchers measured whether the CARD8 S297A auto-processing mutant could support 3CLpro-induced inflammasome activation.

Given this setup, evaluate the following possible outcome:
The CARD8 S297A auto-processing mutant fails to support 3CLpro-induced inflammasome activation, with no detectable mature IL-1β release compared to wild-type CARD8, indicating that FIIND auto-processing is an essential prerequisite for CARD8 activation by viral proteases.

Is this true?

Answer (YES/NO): YES